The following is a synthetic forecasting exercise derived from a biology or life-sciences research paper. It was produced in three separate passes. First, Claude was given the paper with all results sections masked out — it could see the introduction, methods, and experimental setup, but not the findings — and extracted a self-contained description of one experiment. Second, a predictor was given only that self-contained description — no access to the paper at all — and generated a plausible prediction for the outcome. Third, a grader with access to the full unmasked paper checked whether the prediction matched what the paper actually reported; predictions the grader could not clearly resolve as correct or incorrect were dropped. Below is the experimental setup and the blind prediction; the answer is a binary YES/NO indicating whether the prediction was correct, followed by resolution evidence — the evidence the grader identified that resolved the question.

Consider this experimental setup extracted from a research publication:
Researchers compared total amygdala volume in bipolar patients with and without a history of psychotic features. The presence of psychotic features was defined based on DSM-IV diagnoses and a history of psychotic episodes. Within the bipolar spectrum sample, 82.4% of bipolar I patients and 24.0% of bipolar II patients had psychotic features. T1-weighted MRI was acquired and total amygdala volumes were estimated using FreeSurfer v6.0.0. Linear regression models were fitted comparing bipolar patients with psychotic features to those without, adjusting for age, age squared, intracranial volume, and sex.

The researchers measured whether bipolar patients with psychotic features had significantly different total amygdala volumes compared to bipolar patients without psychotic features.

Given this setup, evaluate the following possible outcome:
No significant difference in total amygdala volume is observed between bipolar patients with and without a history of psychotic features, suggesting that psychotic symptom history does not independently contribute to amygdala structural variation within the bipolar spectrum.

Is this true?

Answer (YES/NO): YES